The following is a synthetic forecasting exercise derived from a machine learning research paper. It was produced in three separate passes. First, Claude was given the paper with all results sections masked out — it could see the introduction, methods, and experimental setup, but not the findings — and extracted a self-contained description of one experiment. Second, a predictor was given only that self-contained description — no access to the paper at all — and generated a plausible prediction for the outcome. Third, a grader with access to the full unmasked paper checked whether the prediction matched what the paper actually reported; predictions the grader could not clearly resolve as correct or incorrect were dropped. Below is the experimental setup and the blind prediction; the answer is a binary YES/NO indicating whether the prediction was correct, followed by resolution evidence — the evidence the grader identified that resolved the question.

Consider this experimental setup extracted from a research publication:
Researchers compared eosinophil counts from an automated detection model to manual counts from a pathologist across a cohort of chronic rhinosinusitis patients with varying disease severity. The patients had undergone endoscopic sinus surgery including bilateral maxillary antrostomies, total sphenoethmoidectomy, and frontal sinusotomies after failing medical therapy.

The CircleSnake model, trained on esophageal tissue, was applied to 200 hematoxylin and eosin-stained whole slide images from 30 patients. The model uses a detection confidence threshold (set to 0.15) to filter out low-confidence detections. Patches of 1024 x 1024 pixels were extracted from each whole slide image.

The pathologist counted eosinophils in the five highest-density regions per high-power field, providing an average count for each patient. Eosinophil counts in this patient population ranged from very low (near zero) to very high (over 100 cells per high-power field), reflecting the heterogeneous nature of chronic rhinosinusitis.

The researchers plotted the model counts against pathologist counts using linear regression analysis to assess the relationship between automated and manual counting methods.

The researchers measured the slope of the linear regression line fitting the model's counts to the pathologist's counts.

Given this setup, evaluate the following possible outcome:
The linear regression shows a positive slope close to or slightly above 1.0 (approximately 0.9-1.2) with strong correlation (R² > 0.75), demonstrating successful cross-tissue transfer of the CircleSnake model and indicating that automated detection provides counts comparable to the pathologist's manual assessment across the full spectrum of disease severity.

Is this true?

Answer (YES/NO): NO